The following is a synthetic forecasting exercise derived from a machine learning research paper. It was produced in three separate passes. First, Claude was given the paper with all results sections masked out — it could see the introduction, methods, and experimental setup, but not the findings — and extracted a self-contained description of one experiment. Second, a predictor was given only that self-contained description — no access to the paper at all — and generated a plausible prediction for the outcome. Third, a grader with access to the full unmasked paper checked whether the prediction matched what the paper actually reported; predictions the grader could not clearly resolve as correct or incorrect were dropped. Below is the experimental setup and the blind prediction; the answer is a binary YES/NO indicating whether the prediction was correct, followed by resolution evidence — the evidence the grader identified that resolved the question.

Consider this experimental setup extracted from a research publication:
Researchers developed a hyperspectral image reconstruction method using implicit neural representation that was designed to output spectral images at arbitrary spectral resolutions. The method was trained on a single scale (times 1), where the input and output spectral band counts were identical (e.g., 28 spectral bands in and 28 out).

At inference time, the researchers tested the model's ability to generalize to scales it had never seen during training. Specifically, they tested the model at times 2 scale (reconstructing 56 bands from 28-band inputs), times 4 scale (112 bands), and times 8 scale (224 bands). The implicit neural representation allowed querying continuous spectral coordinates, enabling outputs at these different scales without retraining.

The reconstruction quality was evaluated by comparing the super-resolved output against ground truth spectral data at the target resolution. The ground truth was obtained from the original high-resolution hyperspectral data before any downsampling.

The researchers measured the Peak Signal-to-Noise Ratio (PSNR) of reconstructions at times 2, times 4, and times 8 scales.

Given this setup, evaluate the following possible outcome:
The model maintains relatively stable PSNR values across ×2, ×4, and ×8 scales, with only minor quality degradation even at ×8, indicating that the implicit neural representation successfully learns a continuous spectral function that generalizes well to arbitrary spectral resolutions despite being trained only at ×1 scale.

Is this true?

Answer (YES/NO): YES